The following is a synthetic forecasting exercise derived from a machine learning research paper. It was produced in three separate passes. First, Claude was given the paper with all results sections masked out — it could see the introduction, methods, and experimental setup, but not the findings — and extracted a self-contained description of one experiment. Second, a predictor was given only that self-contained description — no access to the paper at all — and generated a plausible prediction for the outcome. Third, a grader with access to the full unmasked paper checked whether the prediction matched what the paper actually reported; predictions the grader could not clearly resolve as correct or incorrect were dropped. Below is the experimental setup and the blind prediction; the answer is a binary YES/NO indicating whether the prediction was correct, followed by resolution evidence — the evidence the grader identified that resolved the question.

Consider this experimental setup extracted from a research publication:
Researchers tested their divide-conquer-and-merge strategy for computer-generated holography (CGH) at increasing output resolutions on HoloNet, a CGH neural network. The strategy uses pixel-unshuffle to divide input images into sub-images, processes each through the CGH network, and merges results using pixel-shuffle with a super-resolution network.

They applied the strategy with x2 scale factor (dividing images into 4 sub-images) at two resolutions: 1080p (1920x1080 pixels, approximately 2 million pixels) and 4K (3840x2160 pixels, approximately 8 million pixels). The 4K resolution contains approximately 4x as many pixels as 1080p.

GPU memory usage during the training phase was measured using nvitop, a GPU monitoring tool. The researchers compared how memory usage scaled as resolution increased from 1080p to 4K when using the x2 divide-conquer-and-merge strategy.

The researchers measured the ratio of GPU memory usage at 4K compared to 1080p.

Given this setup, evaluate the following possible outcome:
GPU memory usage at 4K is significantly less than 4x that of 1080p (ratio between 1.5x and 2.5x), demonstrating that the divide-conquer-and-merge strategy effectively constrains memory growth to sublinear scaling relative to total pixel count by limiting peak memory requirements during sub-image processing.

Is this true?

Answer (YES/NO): NO